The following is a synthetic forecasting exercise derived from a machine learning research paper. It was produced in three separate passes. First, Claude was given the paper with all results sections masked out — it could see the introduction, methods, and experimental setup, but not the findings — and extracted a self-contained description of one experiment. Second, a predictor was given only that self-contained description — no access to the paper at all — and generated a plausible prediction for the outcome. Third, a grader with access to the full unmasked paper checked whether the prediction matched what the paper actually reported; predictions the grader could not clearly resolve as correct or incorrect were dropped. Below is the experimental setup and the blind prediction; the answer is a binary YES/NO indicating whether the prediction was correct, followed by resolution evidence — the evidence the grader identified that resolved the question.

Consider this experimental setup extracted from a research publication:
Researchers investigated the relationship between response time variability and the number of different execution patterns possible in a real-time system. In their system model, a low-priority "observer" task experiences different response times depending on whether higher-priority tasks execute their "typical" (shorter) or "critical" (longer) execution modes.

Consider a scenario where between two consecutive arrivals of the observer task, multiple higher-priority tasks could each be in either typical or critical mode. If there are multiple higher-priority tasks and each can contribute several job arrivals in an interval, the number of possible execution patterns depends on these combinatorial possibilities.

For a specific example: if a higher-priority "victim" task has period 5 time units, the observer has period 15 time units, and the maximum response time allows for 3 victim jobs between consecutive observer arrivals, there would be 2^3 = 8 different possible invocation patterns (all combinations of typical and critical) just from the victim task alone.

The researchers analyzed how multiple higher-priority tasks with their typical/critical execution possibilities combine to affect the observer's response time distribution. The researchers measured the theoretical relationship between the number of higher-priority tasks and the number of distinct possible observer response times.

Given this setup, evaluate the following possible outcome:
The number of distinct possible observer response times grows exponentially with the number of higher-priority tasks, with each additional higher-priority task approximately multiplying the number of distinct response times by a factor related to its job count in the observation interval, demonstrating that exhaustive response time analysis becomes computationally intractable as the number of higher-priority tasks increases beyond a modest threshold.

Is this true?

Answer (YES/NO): YES